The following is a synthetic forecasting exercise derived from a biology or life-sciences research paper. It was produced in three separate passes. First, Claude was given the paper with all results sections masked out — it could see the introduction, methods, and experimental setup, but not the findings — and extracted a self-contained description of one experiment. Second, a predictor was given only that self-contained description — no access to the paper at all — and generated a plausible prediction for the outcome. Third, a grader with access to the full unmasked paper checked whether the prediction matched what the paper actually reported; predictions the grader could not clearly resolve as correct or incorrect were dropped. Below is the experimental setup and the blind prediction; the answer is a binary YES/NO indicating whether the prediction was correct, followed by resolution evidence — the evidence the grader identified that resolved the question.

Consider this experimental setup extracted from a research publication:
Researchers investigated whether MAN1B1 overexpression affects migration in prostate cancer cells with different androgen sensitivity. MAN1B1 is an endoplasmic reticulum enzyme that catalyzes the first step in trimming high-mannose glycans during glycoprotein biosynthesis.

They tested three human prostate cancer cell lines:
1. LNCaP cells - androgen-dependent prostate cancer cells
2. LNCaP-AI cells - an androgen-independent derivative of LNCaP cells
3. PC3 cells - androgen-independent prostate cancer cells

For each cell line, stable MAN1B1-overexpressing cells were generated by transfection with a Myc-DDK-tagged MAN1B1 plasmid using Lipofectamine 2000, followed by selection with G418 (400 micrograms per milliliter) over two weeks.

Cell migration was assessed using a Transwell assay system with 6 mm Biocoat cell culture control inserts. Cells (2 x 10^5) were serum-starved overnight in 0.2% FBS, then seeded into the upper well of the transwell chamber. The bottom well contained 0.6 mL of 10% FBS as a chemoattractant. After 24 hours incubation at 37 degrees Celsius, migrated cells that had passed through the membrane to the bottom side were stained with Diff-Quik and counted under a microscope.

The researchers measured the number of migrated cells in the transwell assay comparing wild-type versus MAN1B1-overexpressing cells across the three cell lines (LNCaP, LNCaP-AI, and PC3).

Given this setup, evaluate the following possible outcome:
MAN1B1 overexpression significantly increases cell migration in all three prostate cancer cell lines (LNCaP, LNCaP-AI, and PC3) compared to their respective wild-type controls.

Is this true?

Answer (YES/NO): NO